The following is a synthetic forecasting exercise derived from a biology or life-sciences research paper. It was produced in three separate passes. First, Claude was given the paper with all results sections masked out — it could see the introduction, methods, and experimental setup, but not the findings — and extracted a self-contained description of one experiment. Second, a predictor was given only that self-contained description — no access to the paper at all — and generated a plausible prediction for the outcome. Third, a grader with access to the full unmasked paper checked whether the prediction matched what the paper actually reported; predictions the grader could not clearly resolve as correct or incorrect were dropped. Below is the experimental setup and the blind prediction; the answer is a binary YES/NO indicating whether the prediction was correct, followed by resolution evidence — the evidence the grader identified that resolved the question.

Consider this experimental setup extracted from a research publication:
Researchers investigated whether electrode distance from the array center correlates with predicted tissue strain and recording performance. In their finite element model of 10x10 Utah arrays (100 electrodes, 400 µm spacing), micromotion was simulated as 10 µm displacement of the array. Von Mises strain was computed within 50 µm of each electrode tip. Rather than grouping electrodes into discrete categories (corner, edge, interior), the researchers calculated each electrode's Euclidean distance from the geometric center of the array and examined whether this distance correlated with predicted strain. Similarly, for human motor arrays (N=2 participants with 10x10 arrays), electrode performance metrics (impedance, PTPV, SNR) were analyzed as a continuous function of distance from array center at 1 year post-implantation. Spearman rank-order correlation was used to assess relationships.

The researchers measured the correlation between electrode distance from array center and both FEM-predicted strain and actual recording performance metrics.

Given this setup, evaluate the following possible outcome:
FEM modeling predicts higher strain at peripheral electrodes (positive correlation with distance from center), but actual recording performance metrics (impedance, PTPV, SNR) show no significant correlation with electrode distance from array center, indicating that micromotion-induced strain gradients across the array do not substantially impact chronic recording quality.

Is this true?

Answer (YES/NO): NO